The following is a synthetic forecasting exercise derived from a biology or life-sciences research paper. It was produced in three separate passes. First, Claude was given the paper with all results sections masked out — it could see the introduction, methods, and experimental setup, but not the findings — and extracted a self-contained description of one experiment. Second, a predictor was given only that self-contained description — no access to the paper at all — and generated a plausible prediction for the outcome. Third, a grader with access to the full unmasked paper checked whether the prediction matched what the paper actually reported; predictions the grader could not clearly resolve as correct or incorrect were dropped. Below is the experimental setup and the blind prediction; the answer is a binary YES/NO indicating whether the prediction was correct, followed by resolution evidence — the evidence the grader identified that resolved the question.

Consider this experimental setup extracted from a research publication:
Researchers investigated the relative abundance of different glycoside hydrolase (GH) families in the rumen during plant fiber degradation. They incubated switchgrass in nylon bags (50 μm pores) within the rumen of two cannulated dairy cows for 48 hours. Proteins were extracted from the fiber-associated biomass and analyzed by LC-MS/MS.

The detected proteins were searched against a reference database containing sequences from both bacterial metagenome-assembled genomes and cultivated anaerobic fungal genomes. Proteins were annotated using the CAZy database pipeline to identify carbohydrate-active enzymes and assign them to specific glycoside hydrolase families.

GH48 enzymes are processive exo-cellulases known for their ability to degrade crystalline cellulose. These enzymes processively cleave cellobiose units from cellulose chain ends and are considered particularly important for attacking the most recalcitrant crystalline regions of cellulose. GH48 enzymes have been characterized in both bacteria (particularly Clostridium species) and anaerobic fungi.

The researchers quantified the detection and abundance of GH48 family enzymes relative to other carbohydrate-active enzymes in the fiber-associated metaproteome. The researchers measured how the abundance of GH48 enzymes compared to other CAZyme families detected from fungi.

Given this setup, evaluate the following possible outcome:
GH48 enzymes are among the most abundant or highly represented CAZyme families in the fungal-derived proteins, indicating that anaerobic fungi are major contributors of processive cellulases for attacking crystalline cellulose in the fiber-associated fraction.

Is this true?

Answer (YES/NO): YES